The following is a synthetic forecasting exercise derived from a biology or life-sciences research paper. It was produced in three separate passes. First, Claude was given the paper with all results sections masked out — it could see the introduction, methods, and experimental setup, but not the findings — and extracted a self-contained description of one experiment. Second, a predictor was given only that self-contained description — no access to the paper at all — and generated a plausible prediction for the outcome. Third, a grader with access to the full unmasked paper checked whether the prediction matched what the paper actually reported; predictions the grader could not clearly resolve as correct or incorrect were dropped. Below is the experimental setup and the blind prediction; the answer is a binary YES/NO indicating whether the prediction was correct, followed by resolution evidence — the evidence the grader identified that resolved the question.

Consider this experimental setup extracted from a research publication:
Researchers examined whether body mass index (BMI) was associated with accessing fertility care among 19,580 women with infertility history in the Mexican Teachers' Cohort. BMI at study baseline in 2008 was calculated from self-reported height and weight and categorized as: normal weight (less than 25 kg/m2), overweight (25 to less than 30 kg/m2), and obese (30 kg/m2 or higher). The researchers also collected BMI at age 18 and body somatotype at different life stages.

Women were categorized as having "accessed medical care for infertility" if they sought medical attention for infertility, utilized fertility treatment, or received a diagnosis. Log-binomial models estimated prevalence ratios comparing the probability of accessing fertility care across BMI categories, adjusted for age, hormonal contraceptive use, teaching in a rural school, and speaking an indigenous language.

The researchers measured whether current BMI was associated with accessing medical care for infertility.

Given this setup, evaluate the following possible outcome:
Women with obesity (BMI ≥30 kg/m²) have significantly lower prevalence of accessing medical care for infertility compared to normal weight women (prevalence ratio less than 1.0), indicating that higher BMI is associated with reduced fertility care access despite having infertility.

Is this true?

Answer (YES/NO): NO